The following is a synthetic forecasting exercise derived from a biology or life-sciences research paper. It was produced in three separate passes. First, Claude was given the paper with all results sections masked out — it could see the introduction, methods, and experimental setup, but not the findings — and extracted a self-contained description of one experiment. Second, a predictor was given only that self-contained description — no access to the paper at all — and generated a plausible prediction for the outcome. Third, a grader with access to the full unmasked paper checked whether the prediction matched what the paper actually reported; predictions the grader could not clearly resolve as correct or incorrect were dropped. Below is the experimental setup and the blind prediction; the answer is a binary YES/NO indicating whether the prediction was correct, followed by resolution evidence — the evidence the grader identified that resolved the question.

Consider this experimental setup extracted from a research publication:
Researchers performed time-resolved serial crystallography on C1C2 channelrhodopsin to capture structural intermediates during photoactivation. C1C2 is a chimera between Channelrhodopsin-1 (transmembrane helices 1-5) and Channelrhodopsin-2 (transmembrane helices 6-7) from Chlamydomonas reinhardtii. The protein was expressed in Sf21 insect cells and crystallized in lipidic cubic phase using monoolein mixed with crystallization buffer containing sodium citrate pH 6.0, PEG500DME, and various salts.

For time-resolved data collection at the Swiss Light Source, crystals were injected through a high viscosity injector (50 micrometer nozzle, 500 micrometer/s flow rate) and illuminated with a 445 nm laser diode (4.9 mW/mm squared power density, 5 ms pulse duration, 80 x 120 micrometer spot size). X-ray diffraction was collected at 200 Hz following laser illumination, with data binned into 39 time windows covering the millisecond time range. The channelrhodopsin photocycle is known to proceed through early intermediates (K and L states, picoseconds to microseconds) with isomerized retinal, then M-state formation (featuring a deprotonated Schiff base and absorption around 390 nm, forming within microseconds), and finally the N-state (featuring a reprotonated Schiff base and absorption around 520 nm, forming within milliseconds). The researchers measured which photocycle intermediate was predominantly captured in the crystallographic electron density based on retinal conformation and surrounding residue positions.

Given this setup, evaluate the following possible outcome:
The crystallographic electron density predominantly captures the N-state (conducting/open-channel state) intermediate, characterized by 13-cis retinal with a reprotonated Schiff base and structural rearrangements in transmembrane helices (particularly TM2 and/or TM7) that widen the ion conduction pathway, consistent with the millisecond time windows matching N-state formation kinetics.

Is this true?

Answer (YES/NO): NO